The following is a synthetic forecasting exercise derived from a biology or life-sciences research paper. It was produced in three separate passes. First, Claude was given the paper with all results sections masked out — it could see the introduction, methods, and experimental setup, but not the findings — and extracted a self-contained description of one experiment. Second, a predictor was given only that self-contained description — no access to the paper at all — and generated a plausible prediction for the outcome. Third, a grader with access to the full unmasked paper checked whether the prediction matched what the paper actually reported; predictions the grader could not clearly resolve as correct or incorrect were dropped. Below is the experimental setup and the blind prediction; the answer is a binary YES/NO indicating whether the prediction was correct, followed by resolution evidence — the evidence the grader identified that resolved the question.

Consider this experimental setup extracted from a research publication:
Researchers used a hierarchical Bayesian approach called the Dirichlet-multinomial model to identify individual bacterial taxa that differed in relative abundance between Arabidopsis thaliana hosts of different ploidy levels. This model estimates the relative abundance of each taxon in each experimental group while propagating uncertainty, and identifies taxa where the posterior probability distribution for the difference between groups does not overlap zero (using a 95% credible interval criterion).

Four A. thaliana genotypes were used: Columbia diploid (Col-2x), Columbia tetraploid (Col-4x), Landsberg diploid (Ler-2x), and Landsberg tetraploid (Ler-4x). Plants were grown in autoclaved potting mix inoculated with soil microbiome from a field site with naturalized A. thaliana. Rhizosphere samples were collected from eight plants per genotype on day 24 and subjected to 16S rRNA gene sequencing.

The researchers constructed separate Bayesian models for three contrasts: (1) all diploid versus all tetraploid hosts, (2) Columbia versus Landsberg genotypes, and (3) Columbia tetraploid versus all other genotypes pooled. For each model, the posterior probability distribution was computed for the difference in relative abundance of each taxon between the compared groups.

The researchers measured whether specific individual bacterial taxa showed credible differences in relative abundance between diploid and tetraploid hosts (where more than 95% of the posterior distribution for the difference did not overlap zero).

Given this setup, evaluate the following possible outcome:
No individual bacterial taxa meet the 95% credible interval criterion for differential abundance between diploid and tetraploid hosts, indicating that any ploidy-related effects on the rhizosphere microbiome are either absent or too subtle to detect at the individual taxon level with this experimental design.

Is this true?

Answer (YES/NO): NO